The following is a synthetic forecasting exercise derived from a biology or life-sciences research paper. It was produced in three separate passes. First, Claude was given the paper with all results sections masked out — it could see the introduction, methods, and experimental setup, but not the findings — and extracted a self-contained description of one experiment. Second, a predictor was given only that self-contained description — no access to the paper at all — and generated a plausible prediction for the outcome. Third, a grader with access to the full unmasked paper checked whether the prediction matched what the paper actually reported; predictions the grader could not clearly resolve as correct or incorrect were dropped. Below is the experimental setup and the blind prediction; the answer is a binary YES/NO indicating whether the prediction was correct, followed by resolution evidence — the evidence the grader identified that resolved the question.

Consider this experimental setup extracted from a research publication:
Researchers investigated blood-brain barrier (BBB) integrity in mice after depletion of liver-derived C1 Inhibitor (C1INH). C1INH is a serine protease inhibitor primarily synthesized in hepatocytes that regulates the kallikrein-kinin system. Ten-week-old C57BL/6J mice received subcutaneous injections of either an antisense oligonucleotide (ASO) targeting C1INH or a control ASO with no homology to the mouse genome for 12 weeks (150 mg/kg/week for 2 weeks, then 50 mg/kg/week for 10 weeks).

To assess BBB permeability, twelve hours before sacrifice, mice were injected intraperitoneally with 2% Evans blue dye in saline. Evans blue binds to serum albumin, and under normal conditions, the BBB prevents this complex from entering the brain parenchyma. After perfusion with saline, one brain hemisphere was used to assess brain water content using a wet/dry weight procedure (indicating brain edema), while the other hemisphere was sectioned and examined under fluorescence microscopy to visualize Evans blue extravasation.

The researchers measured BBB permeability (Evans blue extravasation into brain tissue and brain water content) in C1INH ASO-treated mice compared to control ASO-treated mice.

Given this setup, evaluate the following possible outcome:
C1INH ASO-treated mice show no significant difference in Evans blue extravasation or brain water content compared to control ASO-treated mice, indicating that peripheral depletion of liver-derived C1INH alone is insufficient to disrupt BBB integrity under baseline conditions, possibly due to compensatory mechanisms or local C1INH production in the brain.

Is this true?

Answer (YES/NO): NO